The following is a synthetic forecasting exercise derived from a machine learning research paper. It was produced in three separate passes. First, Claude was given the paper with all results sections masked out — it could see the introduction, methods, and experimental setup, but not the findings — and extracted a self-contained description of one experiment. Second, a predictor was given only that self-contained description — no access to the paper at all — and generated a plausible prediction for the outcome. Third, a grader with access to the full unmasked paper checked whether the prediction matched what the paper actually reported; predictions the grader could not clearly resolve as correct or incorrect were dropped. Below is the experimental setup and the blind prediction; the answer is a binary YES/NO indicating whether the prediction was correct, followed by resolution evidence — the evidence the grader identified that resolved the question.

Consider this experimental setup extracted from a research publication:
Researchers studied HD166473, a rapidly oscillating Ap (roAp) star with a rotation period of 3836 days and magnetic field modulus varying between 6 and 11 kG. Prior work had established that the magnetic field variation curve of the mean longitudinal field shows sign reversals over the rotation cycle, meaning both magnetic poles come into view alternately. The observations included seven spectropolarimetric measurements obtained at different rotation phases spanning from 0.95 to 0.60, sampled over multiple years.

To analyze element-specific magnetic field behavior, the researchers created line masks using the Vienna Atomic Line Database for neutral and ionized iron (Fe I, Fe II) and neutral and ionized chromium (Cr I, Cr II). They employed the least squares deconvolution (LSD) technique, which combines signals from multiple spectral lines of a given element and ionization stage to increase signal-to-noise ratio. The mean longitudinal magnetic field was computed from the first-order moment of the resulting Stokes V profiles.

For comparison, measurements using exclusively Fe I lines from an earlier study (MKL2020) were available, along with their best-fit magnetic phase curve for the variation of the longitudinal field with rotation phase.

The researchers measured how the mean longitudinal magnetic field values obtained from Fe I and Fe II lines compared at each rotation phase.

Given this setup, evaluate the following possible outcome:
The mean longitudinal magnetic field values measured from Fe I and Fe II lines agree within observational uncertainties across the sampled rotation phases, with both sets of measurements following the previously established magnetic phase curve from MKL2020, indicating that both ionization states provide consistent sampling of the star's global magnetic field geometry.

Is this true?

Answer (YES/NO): NO